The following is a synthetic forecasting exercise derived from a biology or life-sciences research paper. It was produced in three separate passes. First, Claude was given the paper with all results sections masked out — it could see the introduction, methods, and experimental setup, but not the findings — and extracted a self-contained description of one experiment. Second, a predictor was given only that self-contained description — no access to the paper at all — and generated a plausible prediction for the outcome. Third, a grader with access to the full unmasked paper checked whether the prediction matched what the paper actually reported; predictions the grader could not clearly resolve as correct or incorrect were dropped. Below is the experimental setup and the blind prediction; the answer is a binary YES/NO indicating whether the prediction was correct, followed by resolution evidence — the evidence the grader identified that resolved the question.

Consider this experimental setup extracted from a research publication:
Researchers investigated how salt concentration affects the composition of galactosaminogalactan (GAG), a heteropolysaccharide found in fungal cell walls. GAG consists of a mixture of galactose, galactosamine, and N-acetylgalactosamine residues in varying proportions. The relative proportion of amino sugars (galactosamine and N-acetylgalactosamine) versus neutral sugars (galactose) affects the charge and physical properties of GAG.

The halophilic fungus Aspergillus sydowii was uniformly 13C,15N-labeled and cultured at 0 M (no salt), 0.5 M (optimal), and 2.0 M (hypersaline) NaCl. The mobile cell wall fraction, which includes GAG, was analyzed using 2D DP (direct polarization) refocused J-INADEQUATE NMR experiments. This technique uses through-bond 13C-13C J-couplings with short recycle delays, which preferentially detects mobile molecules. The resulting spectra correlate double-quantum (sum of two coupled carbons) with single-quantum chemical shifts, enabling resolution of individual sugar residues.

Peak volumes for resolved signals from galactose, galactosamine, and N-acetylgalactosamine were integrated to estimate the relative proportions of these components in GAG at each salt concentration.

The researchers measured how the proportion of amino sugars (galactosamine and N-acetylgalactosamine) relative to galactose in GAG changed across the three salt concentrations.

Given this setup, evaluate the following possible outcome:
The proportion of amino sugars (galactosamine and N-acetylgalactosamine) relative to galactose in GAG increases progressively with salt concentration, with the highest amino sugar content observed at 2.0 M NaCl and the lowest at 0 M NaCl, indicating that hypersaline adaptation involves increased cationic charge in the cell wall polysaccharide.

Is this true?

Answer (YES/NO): NO